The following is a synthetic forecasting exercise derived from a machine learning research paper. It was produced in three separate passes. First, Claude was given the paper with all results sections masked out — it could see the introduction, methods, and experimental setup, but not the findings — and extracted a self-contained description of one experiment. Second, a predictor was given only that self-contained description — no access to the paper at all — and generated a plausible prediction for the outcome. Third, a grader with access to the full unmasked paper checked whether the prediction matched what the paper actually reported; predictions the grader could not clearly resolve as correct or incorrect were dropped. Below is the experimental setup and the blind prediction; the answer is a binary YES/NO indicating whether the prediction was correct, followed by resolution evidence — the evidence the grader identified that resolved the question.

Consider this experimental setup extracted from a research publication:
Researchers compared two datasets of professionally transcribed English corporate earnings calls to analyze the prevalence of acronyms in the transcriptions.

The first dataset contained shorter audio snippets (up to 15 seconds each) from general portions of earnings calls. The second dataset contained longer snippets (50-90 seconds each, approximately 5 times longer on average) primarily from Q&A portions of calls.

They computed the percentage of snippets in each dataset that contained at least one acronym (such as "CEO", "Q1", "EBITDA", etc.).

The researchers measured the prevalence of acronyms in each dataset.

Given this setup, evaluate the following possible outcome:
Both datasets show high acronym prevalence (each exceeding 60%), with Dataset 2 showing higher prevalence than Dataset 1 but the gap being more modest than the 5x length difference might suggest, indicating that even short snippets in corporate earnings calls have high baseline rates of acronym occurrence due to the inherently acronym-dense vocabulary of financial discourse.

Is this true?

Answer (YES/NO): NO